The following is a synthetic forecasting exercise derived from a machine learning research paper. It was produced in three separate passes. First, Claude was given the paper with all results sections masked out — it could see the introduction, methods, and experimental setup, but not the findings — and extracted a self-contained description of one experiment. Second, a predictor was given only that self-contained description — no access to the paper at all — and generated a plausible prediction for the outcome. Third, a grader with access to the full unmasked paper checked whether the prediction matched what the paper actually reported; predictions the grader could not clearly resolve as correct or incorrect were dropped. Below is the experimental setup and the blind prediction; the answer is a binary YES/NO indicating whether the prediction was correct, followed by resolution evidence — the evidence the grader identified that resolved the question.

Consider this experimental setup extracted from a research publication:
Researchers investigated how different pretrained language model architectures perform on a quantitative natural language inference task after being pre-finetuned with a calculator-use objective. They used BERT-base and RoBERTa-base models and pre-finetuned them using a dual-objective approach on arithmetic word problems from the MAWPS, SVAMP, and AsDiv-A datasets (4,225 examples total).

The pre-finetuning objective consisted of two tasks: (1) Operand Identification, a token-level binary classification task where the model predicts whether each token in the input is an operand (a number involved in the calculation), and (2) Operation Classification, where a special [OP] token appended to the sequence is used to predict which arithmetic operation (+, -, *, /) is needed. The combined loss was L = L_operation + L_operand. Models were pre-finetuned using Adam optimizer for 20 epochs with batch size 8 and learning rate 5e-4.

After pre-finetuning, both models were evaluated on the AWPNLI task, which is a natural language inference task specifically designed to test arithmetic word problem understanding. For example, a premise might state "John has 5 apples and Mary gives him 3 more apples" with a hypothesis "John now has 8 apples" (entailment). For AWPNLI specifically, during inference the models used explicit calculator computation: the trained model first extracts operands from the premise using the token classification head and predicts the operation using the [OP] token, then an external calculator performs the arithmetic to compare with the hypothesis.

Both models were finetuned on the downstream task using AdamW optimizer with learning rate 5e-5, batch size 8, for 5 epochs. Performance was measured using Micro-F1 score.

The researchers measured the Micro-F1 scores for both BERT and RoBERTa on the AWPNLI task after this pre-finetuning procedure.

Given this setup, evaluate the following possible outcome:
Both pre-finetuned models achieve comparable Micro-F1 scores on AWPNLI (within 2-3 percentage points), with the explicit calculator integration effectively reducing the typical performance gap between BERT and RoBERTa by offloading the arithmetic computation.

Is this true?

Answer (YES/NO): NO